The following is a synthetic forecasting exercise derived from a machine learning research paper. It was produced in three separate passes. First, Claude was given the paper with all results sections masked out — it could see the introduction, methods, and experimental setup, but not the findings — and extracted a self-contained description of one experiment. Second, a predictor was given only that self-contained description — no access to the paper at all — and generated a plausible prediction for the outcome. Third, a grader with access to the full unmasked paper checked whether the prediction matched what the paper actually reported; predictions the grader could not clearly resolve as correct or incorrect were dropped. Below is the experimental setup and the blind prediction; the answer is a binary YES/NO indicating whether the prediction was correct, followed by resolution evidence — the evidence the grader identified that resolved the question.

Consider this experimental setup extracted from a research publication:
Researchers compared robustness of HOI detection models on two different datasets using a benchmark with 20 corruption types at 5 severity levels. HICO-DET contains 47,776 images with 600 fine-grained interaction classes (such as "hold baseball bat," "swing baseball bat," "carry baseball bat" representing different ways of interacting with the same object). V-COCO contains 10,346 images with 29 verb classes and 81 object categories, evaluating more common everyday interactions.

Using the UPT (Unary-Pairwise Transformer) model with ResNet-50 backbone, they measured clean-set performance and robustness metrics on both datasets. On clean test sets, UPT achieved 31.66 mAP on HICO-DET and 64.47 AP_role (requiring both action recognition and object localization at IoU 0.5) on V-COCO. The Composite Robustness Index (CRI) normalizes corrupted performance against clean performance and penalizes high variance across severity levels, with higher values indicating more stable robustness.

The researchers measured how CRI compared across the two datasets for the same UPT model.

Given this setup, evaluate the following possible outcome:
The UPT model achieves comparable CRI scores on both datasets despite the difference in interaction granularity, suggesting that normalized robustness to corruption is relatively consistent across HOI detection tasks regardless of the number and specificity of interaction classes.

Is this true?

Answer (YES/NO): NO